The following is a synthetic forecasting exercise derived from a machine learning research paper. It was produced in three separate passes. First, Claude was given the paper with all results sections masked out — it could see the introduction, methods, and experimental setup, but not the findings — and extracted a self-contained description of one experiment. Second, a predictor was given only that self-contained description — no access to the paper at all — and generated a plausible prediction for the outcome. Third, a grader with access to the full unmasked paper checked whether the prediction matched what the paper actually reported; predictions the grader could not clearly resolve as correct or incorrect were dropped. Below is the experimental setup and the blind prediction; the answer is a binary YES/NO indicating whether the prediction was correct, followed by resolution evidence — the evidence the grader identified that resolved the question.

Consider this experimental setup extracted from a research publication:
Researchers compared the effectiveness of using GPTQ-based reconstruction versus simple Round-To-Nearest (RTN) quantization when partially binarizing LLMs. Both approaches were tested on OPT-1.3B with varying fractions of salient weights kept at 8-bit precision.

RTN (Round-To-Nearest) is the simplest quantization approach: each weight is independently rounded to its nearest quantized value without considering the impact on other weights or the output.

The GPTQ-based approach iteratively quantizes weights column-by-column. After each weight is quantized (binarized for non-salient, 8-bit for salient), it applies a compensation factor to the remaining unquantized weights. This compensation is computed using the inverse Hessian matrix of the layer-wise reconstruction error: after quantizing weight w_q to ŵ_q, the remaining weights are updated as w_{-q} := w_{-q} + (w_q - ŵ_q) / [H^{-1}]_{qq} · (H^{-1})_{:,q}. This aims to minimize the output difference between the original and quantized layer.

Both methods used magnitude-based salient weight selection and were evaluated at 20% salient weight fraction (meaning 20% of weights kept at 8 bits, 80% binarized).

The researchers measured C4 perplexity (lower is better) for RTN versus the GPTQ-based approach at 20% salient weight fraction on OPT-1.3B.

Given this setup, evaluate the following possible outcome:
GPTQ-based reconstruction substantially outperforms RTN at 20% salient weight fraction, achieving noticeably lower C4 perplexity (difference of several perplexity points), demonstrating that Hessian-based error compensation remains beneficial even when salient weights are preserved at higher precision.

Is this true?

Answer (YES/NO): NO